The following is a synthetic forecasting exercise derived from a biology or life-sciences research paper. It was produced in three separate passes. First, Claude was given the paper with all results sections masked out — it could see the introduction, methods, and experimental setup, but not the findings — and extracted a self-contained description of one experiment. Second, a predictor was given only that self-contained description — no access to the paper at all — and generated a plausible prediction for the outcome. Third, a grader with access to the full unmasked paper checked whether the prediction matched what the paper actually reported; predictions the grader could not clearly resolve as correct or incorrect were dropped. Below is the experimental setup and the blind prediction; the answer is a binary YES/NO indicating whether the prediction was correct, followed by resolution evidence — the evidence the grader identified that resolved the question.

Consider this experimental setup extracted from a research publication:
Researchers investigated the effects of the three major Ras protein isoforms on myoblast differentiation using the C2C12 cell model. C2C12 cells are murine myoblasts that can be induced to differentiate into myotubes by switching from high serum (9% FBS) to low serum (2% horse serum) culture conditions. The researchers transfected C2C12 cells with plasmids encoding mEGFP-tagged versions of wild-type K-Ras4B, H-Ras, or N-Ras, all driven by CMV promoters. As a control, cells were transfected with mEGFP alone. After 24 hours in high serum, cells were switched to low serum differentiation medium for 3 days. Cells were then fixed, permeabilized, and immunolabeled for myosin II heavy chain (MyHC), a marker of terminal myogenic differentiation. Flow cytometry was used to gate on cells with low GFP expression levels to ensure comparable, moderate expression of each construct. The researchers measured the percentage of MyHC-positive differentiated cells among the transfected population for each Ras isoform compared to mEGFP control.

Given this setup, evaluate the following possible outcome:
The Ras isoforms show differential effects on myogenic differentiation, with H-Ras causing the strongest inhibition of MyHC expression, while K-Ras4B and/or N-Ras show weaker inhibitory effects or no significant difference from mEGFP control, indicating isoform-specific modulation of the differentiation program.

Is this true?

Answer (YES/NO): NO